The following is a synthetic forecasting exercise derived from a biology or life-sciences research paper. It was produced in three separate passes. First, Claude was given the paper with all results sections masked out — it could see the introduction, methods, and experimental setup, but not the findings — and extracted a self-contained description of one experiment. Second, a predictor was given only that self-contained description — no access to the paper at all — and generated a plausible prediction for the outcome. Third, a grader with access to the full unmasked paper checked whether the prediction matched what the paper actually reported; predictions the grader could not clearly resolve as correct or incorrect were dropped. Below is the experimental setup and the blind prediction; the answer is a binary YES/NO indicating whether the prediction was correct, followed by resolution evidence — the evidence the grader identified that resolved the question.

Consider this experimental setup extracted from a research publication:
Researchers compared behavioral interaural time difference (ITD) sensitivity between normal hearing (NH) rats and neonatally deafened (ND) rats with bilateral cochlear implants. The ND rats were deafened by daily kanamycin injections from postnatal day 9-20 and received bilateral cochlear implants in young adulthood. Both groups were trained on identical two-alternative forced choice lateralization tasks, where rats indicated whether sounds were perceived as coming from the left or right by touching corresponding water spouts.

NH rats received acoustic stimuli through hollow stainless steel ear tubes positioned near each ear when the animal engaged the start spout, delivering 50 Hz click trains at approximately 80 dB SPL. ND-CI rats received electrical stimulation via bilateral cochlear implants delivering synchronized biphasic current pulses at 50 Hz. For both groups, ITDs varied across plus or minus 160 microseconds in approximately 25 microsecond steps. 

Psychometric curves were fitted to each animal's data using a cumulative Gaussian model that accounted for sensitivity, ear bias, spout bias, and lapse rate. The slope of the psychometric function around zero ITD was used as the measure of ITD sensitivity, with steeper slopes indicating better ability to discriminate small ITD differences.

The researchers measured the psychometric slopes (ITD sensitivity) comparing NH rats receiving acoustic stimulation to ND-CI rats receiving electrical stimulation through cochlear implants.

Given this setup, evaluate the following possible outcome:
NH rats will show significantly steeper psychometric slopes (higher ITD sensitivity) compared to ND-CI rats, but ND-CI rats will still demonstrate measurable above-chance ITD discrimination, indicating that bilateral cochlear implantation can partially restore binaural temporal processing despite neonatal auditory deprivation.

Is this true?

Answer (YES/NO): NO